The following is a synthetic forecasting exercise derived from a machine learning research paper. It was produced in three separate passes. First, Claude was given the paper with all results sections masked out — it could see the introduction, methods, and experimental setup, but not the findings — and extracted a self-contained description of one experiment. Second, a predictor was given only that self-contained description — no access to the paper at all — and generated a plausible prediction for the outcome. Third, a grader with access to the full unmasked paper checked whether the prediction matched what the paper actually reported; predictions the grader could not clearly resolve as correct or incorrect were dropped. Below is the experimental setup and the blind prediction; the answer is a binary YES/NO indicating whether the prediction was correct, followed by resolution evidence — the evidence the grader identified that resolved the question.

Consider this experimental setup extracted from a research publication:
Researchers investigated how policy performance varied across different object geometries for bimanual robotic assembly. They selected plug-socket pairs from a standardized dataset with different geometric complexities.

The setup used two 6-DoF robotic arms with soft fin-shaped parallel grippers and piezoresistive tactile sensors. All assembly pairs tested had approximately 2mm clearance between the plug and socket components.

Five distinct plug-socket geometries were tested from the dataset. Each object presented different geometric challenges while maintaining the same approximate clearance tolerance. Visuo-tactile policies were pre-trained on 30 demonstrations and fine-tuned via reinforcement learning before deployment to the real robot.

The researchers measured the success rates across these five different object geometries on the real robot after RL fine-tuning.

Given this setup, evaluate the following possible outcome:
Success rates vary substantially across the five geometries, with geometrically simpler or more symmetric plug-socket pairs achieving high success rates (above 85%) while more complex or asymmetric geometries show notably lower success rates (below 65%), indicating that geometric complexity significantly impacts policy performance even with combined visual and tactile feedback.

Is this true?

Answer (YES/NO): NO